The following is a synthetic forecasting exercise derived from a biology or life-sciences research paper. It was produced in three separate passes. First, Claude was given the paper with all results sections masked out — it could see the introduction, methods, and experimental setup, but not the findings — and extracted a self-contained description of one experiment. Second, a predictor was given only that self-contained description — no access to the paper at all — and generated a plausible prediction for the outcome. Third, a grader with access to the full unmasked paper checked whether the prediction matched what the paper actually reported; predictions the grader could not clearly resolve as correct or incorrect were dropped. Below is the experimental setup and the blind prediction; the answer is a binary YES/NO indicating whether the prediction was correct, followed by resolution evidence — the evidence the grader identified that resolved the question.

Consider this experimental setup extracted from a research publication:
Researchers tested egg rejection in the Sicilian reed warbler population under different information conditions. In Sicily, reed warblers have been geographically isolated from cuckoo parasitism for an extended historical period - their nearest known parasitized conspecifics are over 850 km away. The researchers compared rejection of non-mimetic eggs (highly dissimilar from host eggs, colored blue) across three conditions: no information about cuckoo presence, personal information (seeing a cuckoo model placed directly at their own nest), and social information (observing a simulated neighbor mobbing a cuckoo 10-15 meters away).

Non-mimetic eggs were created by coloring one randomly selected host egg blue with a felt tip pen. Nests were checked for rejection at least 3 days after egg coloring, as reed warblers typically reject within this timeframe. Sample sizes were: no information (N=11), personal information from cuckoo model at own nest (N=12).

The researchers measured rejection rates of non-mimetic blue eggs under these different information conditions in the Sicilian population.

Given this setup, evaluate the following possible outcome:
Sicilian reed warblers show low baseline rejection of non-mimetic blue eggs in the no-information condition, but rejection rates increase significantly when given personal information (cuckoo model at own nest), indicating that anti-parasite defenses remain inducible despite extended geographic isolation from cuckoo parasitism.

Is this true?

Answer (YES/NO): NO